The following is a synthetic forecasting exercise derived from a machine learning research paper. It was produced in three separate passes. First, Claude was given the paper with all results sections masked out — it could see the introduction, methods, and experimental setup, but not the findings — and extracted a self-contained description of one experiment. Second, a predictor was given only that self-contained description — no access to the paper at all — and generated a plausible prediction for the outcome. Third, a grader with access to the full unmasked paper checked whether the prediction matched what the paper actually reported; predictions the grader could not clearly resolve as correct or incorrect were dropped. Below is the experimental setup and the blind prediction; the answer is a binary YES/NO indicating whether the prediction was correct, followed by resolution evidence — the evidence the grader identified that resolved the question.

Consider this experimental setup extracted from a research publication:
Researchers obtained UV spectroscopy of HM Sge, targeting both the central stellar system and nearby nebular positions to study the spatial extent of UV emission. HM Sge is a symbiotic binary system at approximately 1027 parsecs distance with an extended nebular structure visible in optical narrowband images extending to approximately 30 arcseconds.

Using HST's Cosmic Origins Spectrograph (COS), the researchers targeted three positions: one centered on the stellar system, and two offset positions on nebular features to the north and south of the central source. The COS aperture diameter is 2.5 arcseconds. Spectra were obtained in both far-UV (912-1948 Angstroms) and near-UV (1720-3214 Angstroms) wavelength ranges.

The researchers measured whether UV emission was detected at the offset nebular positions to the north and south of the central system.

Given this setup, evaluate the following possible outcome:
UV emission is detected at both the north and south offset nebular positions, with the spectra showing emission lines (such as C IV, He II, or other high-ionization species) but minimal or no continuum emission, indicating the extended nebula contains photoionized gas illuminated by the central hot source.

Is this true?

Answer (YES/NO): NO